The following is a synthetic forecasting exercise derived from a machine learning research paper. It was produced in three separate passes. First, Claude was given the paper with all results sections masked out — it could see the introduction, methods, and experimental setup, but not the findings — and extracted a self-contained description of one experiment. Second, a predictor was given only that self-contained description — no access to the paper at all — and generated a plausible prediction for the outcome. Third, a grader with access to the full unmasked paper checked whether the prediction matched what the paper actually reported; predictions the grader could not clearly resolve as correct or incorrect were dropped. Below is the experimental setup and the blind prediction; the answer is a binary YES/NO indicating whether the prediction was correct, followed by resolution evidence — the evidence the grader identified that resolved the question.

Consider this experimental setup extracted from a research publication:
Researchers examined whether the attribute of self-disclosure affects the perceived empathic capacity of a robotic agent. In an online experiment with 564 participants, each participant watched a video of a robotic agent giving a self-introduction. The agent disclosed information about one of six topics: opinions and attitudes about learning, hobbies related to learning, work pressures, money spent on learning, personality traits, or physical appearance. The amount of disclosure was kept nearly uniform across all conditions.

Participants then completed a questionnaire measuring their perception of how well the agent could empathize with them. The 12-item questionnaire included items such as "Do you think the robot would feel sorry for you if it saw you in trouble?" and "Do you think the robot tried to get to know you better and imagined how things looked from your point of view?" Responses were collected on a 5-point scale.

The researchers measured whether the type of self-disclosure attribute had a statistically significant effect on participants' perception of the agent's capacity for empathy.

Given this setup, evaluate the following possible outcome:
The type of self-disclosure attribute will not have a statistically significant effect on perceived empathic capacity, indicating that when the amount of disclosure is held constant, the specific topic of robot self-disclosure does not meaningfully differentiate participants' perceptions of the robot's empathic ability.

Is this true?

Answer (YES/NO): YES